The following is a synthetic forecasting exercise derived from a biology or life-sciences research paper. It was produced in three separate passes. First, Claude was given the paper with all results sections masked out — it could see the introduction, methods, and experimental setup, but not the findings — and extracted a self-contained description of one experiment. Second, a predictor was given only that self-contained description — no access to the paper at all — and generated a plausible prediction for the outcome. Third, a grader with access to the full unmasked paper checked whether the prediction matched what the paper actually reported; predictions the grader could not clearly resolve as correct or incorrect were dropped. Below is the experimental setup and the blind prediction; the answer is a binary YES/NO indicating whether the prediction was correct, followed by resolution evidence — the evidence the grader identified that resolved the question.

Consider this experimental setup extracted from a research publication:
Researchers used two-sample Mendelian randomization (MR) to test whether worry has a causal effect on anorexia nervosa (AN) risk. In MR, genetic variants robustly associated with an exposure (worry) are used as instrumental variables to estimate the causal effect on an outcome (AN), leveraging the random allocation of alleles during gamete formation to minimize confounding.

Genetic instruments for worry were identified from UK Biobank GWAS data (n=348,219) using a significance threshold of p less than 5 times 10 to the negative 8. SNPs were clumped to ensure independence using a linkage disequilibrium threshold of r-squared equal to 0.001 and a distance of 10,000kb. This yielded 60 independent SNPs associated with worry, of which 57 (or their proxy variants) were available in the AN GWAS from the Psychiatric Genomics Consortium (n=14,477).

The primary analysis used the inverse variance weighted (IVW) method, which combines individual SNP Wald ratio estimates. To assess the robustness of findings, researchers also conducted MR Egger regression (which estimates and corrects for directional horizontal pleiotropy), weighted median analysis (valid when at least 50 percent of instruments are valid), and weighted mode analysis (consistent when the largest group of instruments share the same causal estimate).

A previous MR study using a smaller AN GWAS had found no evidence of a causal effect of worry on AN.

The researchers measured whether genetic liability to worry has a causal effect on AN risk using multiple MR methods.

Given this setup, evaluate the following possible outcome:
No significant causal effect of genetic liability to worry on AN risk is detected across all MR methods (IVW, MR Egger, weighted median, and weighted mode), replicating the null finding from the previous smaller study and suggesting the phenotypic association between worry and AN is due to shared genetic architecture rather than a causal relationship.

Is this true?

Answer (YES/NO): NO